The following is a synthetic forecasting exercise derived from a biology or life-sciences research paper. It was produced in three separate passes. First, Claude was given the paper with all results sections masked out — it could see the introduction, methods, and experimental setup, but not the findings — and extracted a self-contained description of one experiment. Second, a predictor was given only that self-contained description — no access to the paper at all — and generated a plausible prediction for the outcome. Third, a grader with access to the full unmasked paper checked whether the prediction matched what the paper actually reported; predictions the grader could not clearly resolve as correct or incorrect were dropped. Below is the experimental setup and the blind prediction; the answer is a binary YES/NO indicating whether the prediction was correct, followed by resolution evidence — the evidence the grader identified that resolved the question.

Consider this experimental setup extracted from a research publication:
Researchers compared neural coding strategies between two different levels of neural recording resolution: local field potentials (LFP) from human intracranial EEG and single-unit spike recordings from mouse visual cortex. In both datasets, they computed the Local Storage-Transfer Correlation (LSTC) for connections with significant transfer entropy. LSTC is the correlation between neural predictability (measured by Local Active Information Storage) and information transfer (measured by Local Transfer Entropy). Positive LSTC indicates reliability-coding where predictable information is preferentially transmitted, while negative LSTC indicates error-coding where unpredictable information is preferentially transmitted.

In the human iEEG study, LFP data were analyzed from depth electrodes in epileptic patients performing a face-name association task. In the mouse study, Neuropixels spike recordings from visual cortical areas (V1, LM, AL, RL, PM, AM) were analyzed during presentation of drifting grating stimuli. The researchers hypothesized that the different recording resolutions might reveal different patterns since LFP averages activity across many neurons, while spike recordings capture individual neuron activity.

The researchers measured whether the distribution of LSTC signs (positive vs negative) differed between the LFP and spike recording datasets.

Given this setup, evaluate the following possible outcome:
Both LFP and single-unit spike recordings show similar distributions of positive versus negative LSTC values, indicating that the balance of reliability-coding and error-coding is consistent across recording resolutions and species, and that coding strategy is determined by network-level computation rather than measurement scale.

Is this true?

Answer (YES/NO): NO